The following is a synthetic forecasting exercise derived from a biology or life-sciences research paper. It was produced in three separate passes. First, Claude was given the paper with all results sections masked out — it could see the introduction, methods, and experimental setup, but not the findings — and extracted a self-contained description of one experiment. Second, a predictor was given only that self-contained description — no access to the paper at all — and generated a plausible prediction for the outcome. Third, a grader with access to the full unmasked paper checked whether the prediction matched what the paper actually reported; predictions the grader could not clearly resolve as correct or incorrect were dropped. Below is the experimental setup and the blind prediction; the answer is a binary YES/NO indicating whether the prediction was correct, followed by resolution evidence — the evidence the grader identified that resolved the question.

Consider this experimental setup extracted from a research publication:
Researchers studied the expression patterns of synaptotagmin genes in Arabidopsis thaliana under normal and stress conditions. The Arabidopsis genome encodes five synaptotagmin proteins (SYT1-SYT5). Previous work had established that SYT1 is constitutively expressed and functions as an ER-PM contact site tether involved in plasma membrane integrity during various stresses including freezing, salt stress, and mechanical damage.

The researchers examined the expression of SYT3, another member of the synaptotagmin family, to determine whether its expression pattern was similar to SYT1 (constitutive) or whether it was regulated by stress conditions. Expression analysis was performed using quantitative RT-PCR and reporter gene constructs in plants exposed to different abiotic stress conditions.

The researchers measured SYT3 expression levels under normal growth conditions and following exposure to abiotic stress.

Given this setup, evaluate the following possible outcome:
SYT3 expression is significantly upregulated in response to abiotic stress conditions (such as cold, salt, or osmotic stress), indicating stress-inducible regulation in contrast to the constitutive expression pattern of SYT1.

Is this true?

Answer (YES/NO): NO